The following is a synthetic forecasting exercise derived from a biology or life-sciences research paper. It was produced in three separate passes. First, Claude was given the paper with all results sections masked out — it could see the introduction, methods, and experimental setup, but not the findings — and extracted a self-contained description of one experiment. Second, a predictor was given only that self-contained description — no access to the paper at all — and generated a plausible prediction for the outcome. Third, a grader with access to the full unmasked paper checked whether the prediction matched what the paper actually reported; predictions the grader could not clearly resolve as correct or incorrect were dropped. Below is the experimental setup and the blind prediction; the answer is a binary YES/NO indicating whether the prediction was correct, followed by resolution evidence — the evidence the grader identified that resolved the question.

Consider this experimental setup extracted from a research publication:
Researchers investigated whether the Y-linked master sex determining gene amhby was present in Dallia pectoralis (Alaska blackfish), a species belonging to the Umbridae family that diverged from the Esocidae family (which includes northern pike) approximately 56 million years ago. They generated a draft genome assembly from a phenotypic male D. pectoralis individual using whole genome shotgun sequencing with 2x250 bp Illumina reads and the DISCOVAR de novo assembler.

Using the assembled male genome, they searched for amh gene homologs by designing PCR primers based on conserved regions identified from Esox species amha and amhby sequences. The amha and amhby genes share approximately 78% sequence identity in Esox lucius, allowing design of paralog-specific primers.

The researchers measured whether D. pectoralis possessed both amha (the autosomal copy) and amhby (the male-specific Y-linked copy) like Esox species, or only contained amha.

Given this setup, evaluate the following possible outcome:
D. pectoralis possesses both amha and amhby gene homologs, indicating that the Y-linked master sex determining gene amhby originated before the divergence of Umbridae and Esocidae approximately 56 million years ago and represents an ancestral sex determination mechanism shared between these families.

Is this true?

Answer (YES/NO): NO